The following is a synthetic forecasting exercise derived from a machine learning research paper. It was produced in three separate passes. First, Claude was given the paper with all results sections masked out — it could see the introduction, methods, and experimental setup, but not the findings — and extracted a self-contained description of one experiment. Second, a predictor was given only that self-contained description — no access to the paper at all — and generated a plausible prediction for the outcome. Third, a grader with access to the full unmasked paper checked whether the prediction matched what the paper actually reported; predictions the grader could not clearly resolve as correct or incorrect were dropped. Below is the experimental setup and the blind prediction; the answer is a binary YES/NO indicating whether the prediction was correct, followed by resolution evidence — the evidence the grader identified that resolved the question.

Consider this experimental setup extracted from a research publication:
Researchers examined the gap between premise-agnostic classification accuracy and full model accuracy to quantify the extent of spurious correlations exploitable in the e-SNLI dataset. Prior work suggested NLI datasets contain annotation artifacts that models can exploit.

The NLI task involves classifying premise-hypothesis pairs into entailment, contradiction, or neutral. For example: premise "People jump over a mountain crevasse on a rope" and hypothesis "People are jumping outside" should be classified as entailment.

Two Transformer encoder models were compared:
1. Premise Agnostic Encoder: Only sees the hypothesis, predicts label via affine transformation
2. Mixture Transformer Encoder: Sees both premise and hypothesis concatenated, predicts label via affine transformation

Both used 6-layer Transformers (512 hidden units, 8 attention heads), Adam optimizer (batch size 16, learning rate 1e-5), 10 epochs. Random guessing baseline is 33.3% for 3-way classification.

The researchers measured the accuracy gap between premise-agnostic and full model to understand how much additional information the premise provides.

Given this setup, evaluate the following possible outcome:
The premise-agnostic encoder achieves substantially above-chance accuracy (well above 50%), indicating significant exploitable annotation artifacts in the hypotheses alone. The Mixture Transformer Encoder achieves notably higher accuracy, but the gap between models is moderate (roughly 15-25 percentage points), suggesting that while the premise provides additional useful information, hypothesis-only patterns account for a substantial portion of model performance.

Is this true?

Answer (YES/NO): NO